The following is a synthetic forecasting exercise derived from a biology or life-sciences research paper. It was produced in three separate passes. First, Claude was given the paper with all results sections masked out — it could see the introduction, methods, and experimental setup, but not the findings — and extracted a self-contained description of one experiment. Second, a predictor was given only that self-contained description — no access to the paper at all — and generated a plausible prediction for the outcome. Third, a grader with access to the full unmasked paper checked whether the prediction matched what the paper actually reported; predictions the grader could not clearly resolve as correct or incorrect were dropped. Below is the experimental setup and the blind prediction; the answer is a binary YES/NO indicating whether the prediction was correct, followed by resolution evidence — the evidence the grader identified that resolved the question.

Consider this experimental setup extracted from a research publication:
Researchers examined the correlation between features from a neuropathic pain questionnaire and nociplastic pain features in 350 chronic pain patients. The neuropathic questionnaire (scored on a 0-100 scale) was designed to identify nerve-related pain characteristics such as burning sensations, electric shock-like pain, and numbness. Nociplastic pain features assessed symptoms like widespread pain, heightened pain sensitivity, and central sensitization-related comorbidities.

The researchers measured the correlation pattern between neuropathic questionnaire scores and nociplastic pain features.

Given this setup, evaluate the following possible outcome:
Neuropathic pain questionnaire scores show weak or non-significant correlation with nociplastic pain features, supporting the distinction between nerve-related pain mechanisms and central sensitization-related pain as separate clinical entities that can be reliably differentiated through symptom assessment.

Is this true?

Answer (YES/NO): NO